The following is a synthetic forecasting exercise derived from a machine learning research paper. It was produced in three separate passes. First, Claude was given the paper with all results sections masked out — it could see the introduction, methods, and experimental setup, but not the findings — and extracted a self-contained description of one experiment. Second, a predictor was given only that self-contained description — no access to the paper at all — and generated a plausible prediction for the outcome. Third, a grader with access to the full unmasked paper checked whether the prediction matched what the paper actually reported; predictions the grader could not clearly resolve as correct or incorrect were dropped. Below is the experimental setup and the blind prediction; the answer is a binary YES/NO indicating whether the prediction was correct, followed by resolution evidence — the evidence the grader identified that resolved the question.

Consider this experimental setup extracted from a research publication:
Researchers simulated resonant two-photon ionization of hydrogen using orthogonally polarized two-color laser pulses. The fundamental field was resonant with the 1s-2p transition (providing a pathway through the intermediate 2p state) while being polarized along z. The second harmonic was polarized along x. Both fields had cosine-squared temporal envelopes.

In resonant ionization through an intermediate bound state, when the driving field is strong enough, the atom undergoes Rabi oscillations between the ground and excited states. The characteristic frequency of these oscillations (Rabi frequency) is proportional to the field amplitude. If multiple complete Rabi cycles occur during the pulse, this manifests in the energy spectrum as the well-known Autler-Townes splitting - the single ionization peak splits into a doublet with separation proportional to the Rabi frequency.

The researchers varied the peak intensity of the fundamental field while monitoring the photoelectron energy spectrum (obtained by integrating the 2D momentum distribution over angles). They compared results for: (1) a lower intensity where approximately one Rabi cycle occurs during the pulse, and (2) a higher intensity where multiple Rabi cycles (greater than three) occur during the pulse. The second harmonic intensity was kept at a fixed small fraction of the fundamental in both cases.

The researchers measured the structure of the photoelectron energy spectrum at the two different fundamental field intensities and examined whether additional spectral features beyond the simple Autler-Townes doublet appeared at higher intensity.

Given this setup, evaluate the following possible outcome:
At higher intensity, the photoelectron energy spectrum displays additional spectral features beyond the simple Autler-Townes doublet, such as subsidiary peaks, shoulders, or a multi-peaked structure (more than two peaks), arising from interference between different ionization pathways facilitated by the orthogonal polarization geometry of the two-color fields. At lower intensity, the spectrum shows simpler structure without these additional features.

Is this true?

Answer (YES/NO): NO